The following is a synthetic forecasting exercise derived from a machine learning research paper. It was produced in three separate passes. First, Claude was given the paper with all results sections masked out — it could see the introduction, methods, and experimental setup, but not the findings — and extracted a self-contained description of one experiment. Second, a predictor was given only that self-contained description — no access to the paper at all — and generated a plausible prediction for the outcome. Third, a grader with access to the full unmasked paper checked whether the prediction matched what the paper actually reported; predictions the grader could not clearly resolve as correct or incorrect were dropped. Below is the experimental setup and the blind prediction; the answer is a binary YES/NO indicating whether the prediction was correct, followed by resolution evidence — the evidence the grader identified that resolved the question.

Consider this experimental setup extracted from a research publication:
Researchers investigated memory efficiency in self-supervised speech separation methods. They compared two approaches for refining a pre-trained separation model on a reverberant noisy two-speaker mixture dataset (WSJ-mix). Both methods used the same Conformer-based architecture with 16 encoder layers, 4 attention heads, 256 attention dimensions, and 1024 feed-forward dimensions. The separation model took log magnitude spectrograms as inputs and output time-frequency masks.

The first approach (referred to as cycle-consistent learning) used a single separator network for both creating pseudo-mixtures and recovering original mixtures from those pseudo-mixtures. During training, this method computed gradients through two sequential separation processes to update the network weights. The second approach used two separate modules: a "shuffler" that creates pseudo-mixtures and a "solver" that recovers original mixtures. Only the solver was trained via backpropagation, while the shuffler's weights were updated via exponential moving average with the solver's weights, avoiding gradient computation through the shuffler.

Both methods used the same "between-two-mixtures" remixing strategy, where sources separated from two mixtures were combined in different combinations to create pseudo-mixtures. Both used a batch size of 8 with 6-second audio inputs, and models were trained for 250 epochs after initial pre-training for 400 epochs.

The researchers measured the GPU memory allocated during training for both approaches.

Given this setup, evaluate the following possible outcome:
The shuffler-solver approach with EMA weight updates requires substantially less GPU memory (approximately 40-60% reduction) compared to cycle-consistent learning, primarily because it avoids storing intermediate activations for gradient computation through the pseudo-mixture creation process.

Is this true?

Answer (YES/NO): YES